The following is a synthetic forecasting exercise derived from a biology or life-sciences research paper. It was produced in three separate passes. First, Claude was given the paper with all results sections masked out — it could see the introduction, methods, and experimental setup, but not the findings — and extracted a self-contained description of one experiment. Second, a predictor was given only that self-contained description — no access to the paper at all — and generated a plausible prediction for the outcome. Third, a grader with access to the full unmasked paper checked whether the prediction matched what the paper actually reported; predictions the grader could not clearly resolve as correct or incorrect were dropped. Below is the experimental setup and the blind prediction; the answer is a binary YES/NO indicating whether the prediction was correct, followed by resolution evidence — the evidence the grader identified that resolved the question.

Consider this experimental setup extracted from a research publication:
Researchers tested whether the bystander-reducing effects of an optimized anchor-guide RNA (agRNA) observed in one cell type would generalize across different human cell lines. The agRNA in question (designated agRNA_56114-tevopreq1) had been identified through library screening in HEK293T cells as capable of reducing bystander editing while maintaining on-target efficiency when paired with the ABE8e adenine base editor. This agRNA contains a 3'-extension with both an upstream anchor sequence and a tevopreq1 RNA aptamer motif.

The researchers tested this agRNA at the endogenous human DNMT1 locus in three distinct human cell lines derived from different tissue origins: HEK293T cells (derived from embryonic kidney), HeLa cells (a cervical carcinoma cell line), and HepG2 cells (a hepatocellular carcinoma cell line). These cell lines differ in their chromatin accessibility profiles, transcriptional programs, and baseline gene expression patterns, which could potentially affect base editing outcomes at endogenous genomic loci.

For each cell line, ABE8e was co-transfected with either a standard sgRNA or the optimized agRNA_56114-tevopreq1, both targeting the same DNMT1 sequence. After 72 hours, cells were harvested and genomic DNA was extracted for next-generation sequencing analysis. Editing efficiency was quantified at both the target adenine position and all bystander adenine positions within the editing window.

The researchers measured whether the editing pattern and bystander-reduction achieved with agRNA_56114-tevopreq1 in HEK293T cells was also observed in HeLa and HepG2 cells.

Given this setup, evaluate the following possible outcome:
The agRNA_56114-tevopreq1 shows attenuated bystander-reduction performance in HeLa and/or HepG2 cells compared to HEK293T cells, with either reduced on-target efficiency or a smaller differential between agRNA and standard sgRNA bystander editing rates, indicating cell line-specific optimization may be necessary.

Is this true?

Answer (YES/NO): NO